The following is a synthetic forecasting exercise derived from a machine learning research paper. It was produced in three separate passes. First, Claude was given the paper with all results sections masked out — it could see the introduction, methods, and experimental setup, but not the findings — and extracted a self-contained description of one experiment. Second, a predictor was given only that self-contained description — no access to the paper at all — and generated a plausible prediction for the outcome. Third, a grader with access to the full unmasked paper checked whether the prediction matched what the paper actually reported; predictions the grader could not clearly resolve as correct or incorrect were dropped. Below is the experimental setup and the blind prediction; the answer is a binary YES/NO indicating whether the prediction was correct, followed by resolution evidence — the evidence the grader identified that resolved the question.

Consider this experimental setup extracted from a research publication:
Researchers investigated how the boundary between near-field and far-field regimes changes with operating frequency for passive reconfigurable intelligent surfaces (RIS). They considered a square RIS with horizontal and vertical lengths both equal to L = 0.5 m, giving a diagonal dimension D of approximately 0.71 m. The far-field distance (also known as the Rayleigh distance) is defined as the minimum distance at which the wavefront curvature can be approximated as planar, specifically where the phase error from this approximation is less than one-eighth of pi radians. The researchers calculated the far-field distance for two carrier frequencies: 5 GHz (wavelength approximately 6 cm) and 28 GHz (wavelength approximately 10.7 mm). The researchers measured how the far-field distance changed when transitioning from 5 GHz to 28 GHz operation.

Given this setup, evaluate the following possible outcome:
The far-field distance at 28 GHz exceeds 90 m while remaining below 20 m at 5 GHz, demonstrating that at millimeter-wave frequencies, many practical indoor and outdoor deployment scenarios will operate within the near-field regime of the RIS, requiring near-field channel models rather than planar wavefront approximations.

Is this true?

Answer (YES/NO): YES